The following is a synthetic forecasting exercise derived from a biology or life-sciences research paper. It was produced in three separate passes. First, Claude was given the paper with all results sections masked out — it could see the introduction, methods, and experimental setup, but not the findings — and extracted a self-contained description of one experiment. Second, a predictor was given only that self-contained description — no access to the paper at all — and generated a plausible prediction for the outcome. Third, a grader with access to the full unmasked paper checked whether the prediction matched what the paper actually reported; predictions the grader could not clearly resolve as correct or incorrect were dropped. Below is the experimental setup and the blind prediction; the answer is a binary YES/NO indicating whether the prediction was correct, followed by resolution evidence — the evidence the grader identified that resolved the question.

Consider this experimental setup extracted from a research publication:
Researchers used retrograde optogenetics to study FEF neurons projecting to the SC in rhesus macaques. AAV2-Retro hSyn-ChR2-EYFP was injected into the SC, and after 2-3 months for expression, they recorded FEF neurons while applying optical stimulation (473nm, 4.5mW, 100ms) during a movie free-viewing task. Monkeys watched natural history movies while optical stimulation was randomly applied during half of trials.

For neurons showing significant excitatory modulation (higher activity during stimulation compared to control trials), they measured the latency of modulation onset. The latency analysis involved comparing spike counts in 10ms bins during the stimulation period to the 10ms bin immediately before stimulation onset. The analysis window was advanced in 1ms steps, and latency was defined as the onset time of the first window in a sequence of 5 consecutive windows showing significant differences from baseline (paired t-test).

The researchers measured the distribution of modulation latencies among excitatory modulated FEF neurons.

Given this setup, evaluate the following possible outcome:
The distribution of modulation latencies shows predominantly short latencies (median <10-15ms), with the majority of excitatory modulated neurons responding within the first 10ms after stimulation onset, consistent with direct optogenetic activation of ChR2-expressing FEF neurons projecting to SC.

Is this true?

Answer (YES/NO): YES